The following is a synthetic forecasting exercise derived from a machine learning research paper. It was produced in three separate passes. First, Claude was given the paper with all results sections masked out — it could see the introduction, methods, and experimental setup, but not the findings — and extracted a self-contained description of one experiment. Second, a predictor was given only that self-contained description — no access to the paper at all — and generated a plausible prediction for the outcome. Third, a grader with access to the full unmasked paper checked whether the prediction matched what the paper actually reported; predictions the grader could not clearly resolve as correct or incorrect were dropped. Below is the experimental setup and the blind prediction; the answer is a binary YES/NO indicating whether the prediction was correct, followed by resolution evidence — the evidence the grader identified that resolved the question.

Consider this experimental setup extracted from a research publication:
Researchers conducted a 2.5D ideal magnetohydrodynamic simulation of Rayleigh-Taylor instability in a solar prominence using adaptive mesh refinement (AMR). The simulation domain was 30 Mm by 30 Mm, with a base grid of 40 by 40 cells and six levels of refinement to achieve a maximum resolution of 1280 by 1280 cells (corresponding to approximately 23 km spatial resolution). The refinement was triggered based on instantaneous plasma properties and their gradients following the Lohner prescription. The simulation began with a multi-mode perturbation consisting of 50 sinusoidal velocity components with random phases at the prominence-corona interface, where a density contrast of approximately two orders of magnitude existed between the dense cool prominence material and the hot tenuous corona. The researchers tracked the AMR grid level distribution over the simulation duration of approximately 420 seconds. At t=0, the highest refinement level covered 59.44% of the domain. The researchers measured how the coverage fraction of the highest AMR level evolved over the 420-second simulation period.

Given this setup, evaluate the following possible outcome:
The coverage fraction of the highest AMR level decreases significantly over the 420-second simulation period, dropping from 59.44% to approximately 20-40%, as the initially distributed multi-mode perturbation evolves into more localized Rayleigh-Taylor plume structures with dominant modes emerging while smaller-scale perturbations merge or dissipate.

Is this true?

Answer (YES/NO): NO